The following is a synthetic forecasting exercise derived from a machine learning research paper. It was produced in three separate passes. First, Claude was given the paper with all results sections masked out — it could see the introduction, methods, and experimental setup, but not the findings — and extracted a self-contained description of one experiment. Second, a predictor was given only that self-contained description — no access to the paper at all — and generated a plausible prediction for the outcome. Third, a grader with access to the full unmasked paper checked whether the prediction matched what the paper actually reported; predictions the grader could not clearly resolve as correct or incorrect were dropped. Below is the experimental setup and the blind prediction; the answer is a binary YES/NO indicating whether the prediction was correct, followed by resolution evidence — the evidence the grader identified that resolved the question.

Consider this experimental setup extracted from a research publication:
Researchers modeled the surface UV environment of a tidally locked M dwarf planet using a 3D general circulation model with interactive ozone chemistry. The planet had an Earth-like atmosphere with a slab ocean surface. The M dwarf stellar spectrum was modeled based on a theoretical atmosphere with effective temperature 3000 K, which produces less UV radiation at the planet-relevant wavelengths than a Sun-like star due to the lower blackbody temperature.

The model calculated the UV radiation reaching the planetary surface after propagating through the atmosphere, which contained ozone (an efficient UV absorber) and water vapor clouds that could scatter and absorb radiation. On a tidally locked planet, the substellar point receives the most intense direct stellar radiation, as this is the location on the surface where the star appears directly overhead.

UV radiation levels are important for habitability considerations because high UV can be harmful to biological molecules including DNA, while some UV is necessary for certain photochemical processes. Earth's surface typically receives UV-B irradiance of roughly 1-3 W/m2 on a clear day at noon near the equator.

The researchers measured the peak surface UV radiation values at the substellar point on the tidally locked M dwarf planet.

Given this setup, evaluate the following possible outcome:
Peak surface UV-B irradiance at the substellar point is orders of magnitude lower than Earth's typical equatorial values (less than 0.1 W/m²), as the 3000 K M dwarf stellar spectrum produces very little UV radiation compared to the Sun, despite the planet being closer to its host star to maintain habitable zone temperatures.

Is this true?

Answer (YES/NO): YES